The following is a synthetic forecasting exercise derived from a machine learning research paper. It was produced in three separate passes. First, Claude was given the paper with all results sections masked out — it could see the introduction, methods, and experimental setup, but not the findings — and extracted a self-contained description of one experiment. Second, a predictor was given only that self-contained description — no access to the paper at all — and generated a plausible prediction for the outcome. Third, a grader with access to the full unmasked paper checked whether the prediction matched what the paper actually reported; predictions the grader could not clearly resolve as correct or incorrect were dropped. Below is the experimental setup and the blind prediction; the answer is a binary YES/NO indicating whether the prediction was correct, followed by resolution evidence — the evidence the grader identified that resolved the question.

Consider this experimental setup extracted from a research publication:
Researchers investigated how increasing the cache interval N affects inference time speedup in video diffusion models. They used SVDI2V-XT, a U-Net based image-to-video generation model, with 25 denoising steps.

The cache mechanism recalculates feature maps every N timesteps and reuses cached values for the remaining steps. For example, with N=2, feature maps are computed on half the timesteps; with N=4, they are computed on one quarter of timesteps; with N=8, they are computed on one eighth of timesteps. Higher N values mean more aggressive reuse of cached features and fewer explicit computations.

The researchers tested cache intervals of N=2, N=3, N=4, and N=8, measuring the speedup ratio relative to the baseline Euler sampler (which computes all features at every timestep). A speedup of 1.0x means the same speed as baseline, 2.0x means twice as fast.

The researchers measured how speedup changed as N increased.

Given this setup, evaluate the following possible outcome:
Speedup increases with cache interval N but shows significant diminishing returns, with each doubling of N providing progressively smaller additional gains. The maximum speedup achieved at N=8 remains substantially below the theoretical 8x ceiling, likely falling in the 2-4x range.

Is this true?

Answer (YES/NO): YES